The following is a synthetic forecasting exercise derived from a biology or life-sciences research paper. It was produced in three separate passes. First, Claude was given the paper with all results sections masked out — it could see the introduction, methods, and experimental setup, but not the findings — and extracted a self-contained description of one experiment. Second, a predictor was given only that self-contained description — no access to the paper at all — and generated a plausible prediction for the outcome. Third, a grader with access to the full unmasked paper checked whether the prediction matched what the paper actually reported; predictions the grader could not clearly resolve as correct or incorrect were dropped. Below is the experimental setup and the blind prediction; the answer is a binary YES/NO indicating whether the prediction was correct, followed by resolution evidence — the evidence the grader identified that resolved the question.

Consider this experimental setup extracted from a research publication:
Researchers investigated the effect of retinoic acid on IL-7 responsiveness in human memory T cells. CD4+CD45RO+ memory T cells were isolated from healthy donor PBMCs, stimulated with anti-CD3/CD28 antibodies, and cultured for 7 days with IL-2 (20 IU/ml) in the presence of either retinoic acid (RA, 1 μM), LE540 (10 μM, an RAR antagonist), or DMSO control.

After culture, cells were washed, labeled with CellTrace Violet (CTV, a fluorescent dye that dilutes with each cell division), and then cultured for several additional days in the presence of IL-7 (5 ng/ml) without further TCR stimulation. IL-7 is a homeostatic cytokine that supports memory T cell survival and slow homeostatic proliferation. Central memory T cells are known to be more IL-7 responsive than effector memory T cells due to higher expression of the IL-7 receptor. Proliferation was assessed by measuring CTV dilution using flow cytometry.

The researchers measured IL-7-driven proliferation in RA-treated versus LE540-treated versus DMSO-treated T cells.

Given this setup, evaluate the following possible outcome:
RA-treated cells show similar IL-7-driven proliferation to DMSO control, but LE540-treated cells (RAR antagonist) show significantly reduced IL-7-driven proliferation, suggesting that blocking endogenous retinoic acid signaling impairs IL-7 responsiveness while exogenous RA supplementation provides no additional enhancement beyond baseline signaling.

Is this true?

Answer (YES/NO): NO